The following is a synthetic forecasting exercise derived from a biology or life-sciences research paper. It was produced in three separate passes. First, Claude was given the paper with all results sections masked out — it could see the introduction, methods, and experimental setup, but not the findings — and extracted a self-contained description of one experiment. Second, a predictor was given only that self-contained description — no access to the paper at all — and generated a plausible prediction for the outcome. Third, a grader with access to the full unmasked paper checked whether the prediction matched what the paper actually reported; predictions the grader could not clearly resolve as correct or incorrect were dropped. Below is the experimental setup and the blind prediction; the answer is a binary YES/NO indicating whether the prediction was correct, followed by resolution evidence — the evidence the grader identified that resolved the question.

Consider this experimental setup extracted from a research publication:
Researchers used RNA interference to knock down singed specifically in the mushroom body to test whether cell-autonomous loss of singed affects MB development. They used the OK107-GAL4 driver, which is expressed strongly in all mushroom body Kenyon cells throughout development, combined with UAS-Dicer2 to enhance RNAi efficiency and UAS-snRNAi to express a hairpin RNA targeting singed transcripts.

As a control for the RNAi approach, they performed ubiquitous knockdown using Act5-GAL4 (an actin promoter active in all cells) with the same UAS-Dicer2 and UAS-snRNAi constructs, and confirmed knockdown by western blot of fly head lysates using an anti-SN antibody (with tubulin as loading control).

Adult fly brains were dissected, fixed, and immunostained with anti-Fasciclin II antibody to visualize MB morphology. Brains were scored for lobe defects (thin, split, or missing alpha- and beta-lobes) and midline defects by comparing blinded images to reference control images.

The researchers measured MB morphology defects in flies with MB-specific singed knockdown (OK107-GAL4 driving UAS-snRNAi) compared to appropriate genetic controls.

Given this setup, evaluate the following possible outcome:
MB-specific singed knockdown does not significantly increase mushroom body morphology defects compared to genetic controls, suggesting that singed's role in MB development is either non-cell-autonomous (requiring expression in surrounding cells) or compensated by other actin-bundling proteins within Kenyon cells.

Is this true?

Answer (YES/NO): NO